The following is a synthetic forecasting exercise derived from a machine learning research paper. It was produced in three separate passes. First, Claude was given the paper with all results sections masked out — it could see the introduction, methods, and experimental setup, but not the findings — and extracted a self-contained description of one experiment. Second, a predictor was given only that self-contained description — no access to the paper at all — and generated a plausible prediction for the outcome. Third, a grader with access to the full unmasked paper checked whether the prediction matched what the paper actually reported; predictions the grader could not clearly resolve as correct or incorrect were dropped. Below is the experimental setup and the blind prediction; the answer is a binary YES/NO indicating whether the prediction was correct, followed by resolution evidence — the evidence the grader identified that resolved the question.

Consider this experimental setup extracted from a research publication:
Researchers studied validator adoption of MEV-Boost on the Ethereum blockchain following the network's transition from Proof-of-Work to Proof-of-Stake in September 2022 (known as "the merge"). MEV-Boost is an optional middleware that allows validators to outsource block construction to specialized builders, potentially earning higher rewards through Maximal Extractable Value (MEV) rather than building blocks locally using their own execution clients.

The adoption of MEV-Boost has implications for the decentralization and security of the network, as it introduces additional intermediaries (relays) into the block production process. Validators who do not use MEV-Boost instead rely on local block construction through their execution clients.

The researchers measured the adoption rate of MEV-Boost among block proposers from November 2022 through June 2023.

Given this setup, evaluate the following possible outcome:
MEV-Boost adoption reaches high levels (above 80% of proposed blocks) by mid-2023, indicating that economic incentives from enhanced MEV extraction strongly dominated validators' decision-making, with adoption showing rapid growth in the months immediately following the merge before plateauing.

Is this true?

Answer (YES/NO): YES